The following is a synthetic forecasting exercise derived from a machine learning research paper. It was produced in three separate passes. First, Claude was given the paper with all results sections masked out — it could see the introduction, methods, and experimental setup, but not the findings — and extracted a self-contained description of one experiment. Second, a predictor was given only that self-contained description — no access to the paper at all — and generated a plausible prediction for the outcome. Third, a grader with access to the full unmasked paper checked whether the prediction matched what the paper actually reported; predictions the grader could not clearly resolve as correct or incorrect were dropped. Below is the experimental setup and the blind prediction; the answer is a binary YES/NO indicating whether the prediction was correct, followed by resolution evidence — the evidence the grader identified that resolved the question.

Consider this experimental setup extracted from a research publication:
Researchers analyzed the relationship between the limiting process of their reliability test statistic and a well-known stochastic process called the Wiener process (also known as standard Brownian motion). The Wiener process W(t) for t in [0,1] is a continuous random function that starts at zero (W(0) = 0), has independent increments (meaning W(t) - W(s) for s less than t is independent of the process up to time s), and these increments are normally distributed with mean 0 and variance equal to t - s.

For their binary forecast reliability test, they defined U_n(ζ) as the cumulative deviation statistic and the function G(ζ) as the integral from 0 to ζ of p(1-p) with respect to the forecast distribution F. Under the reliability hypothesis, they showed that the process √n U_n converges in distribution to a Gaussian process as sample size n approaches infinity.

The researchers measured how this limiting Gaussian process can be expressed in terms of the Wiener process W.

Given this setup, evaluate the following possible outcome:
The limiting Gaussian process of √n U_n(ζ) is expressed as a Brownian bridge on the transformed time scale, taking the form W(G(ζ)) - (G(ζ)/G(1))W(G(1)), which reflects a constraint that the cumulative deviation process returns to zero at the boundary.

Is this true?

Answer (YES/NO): NO